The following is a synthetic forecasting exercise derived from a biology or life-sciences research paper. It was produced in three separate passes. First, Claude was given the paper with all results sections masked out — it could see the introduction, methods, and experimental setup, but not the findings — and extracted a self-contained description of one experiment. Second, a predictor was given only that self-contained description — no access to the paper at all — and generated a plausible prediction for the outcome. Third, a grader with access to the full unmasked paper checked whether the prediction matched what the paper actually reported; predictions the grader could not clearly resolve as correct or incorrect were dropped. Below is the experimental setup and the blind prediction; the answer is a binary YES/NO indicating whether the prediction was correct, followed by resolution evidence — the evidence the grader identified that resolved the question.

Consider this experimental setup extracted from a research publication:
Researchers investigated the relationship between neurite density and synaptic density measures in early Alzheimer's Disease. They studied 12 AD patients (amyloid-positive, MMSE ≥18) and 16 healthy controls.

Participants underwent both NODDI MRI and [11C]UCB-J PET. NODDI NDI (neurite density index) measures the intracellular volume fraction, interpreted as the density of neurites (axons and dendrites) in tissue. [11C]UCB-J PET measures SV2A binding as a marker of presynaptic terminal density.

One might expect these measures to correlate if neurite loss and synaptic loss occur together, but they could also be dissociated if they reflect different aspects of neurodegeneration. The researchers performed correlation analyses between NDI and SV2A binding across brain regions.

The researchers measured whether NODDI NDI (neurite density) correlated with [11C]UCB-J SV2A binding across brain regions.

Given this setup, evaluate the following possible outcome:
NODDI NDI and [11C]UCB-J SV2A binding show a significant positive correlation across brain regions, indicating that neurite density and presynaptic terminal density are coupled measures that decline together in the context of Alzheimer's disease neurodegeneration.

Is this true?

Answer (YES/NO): NO